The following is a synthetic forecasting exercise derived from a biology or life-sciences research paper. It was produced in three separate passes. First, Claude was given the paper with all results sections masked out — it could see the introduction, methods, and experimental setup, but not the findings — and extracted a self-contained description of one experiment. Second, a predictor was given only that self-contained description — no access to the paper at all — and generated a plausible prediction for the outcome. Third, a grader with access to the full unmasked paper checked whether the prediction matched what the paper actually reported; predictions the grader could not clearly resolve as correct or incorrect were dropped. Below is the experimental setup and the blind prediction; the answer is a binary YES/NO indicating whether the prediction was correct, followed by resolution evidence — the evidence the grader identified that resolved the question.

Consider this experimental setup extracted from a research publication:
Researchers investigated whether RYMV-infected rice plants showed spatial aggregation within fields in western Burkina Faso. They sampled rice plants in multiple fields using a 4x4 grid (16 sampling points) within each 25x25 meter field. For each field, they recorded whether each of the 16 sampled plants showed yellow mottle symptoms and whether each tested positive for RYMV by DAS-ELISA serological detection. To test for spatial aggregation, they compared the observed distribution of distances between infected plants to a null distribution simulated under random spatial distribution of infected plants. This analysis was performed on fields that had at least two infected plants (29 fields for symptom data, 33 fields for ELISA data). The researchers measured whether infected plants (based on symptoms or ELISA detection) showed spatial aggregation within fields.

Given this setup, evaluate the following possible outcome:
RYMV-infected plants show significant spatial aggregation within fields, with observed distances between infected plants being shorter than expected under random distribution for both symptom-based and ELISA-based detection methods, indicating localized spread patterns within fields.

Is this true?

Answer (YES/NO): YES